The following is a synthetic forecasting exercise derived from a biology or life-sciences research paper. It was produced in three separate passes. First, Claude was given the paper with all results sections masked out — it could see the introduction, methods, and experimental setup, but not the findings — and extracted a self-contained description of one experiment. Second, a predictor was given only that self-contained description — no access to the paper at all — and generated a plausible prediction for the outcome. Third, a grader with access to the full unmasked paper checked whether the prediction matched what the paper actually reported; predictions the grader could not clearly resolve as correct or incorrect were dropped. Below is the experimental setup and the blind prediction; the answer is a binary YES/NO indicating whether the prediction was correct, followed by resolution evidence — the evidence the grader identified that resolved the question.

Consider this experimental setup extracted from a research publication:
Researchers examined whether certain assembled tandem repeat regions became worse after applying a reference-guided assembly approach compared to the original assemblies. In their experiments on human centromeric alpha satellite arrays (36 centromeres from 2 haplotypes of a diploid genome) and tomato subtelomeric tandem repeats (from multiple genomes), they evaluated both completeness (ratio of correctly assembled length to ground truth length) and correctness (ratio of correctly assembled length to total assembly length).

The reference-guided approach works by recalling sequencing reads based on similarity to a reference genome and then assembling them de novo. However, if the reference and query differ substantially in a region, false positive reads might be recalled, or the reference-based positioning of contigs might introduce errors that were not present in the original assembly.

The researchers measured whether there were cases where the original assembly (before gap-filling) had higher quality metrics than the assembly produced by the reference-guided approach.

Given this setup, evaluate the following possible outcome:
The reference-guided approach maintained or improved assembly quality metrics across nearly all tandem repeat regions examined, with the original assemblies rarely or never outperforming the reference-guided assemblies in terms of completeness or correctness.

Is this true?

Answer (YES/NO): YES